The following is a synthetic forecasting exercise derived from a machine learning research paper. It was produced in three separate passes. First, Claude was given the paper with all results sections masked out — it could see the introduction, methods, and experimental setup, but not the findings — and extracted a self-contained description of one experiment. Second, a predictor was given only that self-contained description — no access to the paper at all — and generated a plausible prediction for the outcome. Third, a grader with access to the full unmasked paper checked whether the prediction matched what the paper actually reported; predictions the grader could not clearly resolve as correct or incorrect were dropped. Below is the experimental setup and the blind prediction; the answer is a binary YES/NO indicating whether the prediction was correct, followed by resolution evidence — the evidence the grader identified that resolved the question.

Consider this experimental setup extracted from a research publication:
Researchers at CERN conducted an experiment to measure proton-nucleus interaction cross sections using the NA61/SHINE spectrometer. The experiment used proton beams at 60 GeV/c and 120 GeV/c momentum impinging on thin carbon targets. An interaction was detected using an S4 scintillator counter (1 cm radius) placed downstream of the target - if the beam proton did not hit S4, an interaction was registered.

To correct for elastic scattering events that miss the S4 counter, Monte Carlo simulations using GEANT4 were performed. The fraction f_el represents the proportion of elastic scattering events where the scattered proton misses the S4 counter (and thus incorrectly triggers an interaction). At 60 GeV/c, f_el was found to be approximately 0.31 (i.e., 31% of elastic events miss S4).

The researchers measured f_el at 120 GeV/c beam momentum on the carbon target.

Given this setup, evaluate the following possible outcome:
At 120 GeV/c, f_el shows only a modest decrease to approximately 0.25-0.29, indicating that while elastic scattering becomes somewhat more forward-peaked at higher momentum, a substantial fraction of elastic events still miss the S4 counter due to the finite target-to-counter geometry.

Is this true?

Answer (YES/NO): NO